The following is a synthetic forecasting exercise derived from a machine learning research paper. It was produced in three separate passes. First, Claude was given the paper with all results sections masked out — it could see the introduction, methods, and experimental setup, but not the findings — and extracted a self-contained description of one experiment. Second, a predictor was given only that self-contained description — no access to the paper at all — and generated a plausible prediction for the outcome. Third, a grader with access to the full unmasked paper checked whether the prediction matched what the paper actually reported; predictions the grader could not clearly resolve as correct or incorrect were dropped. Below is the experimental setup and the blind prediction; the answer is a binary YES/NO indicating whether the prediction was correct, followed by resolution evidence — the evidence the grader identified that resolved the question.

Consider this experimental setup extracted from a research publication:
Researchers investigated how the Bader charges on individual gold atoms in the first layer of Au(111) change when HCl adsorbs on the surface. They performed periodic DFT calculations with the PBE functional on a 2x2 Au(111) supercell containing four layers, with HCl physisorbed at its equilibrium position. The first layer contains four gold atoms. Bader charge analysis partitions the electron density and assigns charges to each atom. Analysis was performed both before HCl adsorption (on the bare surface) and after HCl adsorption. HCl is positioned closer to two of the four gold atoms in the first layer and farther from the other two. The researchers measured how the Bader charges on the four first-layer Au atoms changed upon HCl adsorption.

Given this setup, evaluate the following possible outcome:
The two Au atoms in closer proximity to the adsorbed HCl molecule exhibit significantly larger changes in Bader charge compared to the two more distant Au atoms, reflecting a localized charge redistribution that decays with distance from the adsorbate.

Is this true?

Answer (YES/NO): NO